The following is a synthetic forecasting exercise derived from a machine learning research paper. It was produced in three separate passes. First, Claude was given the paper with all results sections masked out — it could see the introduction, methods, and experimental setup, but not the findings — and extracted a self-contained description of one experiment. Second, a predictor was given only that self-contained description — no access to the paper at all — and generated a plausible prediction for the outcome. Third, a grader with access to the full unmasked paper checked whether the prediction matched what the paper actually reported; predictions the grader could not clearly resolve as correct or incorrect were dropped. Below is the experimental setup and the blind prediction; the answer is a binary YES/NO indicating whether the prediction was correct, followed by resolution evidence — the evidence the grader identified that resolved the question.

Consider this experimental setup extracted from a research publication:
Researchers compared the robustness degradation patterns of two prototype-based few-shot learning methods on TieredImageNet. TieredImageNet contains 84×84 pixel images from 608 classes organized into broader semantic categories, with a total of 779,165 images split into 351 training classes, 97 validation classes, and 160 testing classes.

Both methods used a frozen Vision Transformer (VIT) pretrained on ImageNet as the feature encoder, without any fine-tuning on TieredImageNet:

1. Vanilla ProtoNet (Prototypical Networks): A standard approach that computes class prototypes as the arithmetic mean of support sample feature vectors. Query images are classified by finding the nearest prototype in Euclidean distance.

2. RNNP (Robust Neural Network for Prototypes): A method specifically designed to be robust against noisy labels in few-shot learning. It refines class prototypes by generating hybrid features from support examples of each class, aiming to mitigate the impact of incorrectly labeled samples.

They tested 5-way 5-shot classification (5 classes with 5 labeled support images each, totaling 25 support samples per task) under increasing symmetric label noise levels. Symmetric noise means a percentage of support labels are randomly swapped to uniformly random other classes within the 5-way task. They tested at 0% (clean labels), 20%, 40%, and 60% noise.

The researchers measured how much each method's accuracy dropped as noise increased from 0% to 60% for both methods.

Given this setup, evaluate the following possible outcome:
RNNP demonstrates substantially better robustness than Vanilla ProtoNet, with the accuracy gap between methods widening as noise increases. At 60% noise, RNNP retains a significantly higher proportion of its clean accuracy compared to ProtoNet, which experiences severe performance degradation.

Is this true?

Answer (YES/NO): NO